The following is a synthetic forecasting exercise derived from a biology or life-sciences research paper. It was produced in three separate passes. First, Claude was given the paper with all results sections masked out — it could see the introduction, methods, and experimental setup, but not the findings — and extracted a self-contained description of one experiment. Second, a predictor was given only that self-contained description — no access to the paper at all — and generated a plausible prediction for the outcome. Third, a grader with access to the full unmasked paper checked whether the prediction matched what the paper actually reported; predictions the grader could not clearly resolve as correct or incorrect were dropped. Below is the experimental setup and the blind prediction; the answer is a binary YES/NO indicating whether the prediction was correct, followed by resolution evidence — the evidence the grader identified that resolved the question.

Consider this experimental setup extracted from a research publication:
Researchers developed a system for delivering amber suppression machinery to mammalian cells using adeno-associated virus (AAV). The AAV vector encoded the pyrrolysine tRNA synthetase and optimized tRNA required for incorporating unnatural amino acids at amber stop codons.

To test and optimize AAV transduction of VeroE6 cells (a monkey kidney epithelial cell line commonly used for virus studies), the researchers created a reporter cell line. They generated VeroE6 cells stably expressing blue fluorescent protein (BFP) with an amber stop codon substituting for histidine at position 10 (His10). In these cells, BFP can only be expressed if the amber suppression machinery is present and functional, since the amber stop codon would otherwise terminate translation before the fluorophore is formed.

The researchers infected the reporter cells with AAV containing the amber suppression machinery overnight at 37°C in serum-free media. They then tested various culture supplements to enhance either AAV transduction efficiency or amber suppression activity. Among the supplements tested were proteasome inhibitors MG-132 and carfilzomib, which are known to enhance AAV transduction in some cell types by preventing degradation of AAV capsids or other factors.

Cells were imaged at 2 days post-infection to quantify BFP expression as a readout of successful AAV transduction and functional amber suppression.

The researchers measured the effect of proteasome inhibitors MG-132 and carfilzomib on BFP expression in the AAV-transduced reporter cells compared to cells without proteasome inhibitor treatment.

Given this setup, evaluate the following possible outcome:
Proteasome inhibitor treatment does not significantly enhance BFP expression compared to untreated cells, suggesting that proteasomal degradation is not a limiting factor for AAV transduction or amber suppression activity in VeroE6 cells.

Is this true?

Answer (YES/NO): NO